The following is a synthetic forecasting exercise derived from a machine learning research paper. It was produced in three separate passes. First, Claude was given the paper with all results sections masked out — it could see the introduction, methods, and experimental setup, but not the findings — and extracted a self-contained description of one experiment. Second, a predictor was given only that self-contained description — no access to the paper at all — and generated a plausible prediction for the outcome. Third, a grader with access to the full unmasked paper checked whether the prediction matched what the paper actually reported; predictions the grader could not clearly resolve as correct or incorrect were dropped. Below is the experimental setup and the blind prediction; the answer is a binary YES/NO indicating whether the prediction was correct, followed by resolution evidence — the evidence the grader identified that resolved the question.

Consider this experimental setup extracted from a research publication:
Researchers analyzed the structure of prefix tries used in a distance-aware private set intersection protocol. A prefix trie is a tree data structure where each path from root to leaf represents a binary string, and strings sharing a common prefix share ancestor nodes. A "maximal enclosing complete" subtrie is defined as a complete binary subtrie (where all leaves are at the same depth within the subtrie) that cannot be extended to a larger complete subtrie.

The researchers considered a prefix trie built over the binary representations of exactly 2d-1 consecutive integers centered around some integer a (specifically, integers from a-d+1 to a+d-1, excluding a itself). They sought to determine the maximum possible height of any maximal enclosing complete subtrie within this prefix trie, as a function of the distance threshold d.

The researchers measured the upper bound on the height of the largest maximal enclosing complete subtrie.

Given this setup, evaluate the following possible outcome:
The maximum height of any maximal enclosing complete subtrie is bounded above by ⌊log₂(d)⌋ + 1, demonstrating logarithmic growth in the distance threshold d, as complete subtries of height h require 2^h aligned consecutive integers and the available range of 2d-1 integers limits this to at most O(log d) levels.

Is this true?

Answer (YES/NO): NO